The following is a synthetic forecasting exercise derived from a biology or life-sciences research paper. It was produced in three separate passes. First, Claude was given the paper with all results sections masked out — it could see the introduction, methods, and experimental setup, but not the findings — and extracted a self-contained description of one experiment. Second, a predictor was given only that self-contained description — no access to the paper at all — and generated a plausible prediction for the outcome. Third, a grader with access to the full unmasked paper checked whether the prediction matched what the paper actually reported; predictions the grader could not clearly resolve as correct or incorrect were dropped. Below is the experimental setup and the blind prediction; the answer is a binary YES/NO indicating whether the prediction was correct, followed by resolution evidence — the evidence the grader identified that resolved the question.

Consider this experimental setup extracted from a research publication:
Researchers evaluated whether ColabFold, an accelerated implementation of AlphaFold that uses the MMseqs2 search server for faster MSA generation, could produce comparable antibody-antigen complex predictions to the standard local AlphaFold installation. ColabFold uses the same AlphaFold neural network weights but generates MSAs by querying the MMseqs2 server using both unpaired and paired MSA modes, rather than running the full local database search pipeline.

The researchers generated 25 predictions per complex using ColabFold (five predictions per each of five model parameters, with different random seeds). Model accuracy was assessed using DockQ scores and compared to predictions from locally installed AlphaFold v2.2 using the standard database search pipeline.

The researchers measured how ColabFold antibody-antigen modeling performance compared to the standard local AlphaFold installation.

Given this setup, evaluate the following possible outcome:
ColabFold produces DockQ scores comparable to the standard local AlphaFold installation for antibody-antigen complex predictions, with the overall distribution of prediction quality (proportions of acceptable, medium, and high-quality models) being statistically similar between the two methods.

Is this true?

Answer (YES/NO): NO